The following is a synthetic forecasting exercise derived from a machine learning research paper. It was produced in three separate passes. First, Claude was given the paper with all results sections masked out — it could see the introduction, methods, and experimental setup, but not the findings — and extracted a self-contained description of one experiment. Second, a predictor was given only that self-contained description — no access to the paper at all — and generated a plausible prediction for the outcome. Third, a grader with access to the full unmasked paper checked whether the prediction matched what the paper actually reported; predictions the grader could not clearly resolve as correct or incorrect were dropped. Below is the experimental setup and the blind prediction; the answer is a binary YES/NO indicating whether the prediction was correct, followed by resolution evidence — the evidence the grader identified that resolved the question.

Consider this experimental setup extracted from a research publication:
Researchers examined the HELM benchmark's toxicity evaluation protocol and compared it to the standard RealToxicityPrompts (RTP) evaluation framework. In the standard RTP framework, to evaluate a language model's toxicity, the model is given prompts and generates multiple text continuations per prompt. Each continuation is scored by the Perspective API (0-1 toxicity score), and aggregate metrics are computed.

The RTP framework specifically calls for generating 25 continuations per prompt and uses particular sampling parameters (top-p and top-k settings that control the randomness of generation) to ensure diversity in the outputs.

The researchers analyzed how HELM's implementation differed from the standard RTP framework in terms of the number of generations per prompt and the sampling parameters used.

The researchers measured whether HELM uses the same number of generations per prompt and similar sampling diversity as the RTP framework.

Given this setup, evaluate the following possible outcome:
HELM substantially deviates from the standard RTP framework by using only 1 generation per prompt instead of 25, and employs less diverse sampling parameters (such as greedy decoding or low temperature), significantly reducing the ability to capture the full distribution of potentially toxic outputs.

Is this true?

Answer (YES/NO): NO